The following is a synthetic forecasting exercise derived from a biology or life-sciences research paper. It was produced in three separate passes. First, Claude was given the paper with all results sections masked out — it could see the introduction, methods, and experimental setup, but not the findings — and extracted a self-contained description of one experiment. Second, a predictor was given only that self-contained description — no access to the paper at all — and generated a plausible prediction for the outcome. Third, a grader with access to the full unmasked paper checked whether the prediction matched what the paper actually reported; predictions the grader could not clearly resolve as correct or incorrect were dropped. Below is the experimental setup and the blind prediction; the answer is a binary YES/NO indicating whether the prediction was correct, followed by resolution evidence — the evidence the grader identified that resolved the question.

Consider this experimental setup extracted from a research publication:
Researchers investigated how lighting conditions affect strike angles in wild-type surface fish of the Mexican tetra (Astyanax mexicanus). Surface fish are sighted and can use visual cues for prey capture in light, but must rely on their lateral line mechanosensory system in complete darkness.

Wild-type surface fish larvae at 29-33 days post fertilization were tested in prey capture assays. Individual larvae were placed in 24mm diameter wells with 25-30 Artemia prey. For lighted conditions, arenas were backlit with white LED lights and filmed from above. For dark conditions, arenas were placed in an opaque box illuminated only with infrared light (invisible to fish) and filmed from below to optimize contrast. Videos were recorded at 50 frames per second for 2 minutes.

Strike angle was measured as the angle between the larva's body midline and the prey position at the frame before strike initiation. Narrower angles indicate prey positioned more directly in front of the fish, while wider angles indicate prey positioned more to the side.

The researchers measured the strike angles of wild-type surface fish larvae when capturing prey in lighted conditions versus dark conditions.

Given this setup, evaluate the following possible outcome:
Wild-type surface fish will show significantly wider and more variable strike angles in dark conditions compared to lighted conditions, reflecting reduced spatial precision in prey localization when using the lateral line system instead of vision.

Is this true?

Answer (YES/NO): YES